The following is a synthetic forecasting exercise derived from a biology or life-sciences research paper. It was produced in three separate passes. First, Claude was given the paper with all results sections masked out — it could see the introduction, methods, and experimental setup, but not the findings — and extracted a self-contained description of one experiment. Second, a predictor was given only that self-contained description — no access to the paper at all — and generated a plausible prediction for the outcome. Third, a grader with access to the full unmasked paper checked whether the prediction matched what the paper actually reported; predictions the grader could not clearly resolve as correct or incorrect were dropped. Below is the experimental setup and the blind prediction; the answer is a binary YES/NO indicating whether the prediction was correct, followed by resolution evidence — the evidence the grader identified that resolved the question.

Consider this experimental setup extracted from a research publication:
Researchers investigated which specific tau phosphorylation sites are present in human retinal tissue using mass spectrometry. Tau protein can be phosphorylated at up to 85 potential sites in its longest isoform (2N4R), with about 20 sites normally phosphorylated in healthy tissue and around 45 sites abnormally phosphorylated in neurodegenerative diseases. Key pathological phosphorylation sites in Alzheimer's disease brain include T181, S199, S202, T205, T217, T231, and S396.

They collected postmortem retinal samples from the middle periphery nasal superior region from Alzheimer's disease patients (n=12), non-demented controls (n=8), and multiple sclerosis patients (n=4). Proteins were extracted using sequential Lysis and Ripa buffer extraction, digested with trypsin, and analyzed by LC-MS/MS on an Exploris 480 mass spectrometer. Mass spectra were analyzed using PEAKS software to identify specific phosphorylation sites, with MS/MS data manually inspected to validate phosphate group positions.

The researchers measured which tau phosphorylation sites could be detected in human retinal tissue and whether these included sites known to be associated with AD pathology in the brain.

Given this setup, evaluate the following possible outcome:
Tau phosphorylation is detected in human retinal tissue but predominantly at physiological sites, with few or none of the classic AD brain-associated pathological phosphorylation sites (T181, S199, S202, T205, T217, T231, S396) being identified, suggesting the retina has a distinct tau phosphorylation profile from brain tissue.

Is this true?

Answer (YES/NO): NO